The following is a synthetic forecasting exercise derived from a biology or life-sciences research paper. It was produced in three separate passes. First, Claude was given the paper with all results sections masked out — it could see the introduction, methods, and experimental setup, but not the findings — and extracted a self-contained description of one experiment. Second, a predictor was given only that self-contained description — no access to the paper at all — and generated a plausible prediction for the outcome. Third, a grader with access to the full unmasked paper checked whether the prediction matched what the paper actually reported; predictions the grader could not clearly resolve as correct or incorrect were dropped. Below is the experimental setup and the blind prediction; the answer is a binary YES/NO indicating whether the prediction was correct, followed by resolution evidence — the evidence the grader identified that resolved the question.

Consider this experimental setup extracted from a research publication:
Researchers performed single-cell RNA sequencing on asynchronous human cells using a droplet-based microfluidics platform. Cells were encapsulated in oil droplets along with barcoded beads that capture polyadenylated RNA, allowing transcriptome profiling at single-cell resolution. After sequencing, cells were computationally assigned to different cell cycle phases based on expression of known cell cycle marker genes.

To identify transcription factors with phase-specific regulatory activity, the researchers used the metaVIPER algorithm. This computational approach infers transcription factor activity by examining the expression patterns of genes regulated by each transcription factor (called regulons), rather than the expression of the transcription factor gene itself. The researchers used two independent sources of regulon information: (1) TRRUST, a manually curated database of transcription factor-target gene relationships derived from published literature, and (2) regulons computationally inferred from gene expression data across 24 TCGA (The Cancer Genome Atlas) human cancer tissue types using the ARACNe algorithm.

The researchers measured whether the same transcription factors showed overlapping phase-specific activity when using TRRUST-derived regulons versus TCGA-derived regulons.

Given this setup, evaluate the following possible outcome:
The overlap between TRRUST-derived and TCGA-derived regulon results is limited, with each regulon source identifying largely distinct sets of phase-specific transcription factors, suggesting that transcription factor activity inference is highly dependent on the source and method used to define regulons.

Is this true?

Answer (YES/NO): YES